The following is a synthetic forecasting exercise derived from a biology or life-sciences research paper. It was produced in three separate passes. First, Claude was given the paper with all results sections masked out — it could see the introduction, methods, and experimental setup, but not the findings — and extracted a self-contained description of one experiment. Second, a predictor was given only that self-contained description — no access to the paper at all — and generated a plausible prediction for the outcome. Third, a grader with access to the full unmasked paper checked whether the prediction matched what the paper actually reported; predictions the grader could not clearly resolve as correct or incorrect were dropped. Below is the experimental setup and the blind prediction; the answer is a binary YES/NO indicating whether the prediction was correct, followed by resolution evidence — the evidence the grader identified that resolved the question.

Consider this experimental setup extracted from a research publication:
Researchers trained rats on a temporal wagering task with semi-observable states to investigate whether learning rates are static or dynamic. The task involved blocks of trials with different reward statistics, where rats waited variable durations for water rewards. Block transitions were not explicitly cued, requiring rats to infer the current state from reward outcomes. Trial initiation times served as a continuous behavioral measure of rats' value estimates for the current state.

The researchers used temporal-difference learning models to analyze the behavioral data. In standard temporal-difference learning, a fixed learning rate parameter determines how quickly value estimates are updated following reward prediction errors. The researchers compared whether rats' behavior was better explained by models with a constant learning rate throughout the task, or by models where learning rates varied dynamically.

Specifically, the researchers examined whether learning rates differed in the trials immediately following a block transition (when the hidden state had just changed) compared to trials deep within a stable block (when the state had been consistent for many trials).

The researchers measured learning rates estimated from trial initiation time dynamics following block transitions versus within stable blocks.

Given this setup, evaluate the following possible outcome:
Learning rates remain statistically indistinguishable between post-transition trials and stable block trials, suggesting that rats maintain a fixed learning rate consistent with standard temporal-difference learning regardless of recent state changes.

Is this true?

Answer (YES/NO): NO